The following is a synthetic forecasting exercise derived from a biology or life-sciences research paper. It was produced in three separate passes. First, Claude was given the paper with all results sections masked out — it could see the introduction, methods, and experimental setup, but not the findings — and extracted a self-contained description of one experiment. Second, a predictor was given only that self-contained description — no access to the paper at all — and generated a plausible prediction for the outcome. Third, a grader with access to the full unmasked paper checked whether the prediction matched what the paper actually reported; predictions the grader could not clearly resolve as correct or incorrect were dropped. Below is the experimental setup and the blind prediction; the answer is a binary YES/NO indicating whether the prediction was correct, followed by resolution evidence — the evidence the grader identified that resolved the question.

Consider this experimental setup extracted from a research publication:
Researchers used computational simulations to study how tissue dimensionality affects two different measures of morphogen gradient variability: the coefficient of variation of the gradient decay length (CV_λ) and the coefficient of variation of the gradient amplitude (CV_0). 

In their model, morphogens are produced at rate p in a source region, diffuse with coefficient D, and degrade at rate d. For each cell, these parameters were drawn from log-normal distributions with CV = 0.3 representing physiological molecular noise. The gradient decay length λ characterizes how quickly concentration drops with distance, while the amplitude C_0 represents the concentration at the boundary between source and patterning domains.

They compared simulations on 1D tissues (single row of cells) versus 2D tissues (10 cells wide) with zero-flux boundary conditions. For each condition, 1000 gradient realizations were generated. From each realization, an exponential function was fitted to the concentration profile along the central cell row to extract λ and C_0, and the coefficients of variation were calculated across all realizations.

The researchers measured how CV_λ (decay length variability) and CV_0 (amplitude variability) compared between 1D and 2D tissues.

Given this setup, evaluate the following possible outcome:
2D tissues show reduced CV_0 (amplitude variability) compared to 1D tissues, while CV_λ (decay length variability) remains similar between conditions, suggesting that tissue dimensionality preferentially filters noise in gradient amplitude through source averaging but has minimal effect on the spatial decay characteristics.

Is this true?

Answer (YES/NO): NO